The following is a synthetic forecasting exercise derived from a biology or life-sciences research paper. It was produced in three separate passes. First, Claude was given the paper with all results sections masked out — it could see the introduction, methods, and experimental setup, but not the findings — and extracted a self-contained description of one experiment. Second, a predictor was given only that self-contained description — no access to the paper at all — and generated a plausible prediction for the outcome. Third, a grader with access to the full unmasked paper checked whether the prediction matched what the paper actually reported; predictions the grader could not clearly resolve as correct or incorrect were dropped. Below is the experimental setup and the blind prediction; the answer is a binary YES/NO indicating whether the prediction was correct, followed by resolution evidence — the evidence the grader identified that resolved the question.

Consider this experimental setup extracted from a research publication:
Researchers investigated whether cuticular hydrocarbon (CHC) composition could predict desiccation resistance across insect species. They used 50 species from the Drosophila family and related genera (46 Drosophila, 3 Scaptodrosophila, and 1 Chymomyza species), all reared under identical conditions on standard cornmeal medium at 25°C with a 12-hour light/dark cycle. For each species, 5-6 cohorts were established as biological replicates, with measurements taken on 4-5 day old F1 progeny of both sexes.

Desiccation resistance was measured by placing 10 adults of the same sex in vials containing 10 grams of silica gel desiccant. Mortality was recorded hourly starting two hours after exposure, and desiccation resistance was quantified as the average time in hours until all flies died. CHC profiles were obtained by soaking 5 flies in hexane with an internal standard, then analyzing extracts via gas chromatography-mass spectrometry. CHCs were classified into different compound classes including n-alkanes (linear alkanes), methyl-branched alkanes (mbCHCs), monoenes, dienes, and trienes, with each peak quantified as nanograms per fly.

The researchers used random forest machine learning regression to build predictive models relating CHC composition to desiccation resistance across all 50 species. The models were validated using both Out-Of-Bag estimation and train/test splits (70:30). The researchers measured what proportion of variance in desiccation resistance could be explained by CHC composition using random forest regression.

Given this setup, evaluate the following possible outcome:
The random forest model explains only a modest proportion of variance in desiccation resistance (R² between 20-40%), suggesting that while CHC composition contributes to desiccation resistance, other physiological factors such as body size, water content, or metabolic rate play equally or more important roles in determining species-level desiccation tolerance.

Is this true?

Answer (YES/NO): NO